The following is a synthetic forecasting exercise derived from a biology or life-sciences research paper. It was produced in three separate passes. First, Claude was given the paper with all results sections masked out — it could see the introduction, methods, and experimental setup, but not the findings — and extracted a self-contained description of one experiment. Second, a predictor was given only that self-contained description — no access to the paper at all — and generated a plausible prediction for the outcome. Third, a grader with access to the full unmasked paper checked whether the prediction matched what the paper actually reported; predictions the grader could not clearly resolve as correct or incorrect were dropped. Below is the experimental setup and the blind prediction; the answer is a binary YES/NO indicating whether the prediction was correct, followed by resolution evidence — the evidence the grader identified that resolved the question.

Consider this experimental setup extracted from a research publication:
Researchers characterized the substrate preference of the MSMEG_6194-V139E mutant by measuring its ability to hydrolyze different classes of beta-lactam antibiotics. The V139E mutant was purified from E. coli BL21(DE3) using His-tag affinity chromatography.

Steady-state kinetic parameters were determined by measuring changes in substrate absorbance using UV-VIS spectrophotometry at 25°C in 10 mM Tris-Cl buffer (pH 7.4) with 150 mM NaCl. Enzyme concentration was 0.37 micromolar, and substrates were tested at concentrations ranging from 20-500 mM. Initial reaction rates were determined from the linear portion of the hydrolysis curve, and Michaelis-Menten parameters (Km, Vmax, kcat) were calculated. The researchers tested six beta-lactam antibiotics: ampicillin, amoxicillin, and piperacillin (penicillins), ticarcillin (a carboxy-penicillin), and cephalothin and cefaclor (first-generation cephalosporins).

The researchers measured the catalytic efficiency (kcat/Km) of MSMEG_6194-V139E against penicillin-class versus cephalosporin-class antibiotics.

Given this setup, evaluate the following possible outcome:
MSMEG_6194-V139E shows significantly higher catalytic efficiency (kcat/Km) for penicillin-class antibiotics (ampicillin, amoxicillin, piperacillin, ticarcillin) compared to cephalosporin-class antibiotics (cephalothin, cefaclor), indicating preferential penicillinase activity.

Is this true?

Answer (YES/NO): NO